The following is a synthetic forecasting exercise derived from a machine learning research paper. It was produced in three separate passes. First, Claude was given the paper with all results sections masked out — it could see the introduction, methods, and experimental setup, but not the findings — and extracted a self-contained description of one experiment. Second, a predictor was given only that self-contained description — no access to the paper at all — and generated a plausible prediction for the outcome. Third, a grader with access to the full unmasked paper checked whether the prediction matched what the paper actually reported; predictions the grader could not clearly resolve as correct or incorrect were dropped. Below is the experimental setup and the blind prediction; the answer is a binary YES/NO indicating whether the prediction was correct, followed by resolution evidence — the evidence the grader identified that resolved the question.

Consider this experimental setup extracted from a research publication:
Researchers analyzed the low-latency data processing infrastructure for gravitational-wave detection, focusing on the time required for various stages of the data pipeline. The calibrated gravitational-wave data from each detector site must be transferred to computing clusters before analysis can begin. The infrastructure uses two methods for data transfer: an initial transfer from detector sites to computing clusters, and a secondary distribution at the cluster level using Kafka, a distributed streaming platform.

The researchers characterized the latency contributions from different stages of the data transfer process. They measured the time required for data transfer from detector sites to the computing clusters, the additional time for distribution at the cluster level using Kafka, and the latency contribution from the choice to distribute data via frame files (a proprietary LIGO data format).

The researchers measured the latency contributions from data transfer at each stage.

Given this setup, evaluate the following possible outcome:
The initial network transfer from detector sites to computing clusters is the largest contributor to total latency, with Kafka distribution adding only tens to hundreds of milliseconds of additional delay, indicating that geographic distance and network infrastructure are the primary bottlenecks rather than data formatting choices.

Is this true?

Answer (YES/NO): NO